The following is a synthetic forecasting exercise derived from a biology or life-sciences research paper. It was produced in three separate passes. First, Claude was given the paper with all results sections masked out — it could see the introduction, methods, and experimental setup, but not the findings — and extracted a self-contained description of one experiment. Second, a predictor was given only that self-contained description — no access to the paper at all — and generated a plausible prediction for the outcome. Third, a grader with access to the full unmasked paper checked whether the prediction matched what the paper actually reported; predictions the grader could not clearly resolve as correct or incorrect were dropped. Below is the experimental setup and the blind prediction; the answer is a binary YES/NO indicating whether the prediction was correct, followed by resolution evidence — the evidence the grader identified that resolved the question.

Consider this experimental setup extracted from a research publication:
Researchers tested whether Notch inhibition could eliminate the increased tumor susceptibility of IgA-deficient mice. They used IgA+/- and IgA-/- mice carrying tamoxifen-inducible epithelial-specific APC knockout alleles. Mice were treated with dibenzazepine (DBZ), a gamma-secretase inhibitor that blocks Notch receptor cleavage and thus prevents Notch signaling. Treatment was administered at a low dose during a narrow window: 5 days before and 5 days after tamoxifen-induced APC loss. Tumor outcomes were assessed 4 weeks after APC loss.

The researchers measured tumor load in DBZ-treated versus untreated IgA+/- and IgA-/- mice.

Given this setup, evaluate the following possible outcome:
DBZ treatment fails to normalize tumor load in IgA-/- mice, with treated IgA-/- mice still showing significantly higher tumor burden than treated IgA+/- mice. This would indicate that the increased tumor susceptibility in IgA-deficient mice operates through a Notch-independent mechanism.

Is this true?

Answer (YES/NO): NO